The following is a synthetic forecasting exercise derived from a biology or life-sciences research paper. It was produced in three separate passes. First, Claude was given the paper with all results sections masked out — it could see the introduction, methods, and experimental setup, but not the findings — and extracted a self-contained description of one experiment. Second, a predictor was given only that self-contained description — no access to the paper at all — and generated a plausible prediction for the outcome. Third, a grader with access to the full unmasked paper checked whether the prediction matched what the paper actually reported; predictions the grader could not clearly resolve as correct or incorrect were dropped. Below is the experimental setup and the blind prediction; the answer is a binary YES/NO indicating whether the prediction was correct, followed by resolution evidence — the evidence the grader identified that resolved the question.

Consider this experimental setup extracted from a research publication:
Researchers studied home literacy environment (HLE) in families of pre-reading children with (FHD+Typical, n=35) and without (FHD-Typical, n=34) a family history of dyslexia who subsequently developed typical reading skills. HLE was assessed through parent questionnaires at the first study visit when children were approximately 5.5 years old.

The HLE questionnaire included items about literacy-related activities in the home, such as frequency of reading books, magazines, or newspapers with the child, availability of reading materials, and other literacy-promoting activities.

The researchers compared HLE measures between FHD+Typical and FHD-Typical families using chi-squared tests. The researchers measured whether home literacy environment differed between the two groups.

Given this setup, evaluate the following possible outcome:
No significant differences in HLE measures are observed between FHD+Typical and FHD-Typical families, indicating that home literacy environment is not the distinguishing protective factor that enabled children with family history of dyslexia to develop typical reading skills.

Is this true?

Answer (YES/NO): NO